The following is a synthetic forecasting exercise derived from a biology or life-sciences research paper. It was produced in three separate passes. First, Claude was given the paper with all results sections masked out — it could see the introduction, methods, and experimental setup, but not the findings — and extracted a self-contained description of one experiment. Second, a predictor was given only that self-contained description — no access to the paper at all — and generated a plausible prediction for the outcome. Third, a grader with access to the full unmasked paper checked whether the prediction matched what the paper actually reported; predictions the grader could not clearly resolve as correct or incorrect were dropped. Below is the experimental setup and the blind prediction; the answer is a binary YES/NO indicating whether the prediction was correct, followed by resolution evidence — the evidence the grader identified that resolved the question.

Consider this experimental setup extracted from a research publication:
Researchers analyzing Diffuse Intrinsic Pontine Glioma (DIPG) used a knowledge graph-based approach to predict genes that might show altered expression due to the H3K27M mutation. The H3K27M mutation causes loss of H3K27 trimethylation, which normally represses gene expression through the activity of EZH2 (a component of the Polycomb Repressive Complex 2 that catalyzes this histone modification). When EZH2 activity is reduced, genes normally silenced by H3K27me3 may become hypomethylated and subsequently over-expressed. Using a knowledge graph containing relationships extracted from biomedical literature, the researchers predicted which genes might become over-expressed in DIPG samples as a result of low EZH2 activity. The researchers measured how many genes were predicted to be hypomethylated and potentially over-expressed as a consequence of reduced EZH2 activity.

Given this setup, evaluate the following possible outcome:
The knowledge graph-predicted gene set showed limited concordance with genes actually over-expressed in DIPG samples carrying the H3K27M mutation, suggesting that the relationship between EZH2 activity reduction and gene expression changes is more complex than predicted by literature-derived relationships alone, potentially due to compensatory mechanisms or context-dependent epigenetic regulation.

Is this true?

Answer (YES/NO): NO